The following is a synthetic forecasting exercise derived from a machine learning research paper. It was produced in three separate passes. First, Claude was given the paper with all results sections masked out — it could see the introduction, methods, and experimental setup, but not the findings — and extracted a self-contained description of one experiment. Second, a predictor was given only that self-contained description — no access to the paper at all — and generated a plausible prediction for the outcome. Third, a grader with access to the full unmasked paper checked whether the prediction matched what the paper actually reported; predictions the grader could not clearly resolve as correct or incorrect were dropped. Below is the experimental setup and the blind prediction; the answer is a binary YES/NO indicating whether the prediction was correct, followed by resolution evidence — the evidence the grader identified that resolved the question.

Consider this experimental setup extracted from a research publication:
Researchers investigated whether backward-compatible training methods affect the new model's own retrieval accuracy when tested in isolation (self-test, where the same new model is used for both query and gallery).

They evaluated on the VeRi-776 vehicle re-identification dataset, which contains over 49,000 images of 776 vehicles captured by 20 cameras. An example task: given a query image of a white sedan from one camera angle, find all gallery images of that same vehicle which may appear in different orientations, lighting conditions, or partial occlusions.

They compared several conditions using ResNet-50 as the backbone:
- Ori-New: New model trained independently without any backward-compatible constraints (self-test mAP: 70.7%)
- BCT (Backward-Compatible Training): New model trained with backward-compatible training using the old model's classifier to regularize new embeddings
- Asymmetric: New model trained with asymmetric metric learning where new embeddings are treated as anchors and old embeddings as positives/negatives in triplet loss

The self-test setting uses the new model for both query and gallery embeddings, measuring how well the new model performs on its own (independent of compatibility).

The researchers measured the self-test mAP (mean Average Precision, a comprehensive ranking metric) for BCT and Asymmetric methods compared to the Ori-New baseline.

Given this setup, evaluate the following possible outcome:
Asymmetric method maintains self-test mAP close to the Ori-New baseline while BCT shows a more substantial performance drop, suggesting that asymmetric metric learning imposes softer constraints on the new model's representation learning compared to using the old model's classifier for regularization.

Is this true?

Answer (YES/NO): YES